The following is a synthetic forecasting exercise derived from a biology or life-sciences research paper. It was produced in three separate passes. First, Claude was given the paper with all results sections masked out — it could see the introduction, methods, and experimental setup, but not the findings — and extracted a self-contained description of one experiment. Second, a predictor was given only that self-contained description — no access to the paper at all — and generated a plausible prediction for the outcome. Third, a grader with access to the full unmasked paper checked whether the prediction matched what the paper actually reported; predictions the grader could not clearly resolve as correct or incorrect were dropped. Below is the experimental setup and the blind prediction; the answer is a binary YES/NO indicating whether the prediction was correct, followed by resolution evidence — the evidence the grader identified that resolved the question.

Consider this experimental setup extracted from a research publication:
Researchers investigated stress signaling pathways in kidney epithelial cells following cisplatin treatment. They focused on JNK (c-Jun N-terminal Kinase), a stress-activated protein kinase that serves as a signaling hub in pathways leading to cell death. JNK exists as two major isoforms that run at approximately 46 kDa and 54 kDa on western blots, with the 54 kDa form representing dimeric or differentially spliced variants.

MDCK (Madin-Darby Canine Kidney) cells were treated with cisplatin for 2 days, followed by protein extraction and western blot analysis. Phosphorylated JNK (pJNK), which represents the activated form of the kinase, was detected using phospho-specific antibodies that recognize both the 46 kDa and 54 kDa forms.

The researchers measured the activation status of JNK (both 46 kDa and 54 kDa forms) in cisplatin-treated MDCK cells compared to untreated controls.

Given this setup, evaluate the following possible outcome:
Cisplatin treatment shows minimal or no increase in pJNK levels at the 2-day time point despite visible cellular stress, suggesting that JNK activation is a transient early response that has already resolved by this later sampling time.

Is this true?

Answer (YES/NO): NO